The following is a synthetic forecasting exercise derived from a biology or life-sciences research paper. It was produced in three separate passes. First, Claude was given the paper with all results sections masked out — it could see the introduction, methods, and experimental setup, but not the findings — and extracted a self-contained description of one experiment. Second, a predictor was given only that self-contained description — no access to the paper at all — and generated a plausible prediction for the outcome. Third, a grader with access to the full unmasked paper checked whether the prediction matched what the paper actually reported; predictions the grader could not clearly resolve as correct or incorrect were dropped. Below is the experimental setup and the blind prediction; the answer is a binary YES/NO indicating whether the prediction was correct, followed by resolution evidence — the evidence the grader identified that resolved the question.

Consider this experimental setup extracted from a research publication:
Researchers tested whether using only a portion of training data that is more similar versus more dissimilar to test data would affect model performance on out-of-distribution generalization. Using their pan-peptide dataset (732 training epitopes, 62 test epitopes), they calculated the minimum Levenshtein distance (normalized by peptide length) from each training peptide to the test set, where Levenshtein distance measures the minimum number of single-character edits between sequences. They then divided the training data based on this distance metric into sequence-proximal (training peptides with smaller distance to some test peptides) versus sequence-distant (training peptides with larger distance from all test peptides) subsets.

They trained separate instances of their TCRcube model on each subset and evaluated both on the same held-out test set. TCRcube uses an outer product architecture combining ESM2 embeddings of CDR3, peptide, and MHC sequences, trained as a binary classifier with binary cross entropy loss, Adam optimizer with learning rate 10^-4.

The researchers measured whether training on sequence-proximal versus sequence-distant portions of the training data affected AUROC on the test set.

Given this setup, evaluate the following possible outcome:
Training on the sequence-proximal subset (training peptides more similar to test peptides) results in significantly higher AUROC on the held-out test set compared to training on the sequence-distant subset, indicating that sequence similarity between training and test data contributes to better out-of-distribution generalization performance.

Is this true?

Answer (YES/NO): YES